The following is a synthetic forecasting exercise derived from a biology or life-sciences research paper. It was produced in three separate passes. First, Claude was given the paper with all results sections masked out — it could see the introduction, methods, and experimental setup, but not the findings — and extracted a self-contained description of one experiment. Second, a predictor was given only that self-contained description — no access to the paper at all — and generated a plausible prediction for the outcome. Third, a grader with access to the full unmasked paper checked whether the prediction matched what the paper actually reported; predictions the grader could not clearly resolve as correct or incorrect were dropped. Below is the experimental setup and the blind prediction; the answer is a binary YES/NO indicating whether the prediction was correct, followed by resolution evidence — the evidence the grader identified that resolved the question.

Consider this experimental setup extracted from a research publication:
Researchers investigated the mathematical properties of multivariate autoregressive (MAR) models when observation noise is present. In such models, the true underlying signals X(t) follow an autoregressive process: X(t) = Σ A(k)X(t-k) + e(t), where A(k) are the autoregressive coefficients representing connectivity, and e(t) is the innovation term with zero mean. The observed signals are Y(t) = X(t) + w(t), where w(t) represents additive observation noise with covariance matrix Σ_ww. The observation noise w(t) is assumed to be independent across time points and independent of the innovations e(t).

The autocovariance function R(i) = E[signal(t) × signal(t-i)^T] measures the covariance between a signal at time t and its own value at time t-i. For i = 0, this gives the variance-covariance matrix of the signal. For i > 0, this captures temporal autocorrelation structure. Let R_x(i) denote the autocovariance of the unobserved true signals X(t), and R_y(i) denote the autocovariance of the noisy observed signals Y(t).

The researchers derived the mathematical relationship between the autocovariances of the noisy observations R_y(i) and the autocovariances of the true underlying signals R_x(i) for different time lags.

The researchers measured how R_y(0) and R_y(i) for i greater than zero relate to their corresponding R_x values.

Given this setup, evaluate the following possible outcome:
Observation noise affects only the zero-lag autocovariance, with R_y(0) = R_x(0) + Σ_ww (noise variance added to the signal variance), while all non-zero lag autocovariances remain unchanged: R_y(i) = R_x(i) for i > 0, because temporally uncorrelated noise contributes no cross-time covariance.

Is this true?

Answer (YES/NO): YES